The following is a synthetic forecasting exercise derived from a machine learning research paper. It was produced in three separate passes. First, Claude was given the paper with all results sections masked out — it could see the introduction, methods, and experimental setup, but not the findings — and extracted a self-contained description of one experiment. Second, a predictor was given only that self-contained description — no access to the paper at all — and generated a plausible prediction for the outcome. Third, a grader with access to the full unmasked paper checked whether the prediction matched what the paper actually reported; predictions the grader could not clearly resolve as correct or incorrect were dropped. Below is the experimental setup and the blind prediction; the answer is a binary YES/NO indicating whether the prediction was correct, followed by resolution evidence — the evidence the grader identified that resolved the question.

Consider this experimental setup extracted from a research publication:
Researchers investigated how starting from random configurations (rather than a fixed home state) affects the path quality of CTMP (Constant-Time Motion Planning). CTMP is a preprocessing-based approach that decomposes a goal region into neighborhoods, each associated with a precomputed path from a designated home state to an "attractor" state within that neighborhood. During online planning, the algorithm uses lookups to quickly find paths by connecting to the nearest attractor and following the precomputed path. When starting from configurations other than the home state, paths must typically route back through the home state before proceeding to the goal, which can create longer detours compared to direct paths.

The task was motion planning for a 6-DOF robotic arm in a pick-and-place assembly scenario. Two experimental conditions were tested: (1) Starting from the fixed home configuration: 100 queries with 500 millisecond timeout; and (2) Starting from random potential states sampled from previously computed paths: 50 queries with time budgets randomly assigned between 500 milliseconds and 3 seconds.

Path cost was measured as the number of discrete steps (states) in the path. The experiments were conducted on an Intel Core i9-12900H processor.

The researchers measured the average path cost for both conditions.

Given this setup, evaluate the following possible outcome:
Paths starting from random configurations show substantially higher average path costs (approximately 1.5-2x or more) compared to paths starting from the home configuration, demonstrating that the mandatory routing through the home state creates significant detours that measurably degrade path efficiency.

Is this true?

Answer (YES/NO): YES